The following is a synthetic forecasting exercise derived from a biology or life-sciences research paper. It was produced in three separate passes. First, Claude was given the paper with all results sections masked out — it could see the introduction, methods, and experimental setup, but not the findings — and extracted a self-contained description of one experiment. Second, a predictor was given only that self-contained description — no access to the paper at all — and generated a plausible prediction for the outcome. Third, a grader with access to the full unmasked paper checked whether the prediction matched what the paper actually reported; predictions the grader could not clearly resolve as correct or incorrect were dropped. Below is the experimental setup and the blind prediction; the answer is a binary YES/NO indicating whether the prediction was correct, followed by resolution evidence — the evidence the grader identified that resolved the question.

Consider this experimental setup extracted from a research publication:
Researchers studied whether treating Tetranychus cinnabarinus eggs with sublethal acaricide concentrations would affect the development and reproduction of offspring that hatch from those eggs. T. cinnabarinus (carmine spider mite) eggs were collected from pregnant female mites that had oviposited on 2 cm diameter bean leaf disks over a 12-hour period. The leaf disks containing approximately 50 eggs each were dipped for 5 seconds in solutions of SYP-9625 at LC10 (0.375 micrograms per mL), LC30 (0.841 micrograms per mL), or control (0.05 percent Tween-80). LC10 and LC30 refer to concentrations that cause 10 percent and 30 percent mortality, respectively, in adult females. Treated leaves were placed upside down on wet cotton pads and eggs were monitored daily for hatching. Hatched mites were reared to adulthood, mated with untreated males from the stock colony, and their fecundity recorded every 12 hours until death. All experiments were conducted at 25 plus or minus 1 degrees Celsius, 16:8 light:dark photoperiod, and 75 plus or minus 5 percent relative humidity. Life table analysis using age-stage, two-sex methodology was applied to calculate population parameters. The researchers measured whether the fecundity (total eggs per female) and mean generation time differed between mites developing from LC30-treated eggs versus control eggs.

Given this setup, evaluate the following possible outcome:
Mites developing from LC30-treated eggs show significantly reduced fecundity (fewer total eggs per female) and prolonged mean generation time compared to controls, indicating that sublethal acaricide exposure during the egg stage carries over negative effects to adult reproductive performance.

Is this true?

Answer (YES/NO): YES